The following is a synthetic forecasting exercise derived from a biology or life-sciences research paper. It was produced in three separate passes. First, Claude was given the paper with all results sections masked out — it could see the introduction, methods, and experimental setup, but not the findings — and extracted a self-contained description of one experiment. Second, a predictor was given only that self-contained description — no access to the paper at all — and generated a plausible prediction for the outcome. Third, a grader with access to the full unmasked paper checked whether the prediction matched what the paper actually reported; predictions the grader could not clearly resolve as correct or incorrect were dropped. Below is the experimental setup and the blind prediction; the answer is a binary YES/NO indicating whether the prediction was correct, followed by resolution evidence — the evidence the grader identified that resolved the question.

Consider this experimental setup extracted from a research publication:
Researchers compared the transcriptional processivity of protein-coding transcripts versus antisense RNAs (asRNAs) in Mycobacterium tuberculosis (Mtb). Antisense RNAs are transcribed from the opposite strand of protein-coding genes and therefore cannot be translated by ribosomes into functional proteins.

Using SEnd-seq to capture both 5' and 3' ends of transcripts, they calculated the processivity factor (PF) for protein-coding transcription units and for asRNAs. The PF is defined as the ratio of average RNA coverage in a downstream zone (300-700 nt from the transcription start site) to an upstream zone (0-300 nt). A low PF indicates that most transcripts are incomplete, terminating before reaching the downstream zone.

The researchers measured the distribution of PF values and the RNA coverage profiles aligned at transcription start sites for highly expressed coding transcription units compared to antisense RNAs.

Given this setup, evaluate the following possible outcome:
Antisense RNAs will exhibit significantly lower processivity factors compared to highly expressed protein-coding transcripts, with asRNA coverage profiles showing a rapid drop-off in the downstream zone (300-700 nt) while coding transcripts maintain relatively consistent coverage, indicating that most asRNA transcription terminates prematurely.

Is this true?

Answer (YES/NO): YES